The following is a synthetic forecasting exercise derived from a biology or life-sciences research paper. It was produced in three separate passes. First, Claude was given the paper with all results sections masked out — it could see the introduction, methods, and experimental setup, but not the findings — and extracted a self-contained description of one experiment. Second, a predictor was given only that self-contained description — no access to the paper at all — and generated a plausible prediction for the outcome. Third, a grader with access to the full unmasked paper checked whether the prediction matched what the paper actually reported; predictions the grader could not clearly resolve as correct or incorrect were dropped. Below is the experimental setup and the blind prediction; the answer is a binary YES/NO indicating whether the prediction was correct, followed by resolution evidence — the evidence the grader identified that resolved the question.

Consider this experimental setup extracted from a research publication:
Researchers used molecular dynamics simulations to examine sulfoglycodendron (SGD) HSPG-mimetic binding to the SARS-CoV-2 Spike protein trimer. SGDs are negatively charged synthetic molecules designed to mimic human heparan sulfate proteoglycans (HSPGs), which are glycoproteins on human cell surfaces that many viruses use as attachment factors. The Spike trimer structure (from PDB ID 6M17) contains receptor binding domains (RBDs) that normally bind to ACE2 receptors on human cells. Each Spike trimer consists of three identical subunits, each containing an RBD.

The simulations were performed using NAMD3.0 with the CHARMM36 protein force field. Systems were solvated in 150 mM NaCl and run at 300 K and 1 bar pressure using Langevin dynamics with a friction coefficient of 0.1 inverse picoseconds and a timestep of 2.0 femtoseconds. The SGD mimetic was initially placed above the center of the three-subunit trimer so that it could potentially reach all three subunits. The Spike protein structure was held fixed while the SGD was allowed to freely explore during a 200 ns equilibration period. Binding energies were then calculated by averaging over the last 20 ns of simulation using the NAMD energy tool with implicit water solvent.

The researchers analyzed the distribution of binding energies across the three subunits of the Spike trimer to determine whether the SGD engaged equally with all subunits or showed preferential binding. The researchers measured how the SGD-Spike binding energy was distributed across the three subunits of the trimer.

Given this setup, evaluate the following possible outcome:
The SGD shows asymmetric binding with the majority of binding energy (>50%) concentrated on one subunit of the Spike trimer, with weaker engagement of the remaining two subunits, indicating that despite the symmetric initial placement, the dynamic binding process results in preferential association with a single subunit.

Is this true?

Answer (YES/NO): YES